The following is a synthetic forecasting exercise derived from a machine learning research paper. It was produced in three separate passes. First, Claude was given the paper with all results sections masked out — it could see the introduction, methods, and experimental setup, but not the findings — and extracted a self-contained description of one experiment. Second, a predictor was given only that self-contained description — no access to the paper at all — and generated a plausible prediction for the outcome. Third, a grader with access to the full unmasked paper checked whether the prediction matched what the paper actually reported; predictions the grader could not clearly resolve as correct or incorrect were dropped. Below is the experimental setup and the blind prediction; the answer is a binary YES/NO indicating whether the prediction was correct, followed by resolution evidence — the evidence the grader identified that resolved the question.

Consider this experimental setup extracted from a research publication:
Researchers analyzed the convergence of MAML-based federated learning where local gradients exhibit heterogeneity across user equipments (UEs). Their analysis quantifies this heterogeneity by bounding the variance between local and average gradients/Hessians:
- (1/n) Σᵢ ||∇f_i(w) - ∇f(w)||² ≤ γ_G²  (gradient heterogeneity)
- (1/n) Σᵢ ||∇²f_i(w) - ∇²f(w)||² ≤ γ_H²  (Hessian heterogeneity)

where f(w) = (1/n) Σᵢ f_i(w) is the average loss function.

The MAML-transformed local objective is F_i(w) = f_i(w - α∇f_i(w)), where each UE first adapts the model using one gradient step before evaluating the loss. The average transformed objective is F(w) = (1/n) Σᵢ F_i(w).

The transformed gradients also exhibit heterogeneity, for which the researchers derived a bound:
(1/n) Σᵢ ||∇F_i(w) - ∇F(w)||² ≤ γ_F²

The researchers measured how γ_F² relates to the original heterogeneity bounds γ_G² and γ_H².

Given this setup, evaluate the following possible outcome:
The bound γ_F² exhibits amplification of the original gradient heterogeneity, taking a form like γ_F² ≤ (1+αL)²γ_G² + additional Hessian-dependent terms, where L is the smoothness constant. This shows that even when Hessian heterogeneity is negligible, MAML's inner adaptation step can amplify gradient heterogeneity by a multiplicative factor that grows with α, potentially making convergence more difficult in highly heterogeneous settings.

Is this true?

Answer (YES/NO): NO